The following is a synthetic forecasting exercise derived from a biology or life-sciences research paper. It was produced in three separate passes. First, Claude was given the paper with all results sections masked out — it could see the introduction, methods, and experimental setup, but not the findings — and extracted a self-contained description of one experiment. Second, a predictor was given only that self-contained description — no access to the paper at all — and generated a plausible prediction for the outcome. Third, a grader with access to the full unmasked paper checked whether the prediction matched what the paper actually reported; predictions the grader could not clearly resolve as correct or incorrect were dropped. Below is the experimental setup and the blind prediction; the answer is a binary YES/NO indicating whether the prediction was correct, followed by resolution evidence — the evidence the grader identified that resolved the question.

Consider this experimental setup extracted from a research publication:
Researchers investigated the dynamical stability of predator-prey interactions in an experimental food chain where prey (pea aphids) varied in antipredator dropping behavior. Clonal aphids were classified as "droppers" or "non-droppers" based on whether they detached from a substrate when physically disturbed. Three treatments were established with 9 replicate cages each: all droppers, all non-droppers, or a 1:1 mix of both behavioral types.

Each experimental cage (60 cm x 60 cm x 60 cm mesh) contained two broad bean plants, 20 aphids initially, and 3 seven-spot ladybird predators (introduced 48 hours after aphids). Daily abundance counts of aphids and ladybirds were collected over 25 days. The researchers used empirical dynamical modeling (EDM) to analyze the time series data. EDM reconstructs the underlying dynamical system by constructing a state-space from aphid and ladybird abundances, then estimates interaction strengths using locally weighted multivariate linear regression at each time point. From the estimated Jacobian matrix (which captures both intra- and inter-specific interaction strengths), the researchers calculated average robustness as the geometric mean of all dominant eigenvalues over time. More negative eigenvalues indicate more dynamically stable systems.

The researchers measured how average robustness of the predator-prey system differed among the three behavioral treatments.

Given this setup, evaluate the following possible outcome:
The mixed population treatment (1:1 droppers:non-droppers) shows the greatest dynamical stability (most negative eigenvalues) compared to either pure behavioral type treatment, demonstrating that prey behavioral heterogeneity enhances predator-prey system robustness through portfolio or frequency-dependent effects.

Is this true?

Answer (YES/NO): NO